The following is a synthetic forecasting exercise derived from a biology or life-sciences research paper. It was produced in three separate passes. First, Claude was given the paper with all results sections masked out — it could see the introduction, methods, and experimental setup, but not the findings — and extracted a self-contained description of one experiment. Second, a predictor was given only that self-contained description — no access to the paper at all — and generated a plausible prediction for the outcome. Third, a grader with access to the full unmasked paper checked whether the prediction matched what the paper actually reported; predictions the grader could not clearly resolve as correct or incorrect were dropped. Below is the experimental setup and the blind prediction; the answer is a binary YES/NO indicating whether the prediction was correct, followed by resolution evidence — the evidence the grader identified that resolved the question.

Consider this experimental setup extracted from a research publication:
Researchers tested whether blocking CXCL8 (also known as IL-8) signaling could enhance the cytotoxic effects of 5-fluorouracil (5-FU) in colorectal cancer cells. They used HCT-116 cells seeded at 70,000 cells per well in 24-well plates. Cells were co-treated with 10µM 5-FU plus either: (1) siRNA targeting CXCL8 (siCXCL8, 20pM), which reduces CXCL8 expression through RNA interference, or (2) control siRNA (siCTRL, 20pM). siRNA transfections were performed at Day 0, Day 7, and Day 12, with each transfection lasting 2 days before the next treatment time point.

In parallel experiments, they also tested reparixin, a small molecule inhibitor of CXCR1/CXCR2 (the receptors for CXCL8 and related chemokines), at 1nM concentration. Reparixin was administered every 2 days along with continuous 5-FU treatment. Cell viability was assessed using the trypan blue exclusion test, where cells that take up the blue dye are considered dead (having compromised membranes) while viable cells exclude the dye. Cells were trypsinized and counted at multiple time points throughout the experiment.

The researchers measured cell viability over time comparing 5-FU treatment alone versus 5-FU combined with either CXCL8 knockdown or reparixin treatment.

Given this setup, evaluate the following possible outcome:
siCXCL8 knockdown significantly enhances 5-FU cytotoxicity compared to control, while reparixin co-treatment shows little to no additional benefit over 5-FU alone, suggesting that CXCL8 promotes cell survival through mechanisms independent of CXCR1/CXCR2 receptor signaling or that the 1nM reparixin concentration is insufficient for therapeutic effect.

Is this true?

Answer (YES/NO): NO